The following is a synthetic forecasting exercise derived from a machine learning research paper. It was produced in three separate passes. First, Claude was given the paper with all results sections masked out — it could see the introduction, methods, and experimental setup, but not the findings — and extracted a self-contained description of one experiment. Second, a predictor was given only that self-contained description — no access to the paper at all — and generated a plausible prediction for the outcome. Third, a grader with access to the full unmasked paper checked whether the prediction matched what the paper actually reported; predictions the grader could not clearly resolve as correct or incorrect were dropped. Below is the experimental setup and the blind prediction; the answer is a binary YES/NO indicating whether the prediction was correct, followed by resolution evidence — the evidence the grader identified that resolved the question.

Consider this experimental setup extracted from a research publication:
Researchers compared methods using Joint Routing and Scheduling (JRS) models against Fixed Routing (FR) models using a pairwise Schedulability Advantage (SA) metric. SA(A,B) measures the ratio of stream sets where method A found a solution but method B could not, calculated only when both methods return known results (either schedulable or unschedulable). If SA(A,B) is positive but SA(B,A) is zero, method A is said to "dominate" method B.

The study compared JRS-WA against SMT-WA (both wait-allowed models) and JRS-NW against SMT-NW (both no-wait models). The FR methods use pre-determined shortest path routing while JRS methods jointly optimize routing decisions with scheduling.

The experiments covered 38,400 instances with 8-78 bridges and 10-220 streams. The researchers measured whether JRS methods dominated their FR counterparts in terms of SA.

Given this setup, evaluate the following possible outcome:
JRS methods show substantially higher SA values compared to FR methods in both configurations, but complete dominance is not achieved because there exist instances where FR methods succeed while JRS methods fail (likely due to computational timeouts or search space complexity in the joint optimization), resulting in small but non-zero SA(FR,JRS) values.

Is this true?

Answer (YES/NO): NO